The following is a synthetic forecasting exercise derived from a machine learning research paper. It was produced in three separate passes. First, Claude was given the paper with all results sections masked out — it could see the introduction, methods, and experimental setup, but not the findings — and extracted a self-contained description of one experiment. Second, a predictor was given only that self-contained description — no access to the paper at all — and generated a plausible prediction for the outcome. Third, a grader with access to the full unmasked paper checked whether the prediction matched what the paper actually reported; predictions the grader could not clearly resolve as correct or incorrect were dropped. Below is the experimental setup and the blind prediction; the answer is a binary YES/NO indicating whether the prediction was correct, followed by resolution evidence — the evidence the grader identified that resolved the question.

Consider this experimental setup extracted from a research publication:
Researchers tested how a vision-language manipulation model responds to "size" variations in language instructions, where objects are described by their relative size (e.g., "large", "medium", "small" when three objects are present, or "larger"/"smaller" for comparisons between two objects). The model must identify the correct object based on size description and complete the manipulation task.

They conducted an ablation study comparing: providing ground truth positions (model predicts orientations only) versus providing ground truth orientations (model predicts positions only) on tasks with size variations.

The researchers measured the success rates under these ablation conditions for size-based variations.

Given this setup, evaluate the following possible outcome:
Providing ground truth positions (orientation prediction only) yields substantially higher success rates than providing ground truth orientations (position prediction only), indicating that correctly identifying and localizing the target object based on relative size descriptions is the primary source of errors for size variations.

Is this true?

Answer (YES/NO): YES